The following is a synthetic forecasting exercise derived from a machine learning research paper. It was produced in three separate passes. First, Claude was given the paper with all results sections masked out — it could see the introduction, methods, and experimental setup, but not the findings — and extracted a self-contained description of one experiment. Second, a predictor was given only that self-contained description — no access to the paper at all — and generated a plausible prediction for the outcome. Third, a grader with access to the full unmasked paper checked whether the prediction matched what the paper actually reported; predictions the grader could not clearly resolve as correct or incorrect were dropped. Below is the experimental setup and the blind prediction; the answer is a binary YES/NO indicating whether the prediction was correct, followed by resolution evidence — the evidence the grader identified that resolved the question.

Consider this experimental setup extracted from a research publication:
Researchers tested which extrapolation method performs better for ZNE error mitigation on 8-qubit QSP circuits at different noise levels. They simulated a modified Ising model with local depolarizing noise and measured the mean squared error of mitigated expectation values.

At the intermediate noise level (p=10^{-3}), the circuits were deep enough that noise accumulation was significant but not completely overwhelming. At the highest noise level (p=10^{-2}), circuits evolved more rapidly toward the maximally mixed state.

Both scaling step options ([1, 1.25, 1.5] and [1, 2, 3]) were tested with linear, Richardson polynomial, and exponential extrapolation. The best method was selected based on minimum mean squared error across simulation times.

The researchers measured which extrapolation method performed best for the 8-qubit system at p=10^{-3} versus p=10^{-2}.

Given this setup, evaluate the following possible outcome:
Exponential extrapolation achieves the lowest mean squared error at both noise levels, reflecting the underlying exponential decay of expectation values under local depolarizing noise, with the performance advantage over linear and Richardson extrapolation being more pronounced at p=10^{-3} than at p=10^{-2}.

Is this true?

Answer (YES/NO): NO